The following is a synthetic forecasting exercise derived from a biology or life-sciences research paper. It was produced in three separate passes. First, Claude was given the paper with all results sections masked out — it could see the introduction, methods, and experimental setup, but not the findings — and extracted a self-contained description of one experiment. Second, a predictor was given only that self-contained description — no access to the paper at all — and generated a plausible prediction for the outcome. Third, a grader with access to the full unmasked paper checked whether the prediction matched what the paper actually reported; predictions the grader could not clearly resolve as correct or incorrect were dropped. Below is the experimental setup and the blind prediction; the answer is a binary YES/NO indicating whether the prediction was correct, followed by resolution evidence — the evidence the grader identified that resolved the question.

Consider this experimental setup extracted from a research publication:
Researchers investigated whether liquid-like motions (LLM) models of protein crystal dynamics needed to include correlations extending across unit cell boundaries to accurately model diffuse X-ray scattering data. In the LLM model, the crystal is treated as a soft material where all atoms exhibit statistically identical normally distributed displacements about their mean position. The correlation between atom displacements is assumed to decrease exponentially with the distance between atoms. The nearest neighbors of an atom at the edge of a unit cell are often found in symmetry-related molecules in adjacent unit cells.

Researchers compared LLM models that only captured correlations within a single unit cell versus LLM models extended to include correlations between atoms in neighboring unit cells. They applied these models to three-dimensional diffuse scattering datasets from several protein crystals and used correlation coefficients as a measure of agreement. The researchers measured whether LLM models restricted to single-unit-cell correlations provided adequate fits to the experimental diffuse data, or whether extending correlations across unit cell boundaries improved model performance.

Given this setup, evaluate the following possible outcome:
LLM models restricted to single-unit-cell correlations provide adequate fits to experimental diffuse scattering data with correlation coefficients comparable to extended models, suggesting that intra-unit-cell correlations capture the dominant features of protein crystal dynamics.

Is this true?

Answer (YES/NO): NO